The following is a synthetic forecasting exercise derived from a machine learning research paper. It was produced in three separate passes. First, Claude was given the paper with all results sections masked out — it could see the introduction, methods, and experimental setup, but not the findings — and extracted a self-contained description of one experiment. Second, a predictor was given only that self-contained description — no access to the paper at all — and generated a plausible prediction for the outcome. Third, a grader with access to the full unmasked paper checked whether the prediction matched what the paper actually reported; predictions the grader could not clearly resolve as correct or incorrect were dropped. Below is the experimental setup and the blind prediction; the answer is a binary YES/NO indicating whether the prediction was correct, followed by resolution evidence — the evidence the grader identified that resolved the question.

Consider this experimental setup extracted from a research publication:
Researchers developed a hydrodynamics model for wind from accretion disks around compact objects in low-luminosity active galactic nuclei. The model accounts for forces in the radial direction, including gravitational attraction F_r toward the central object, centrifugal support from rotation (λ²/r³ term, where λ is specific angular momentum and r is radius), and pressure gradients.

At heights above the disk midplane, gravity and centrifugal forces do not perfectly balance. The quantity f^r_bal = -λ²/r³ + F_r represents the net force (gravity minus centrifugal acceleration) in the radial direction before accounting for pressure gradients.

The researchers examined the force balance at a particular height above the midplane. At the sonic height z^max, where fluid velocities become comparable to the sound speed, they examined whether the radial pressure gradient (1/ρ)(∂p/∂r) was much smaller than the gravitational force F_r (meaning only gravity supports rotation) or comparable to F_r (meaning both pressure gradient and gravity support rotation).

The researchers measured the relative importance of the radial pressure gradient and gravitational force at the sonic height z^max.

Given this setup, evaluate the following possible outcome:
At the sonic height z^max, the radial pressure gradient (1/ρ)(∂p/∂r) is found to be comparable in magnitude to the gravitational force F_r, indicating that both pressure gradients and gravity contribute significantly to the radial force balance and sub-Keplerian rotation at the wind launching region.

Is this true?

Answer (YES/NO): NO